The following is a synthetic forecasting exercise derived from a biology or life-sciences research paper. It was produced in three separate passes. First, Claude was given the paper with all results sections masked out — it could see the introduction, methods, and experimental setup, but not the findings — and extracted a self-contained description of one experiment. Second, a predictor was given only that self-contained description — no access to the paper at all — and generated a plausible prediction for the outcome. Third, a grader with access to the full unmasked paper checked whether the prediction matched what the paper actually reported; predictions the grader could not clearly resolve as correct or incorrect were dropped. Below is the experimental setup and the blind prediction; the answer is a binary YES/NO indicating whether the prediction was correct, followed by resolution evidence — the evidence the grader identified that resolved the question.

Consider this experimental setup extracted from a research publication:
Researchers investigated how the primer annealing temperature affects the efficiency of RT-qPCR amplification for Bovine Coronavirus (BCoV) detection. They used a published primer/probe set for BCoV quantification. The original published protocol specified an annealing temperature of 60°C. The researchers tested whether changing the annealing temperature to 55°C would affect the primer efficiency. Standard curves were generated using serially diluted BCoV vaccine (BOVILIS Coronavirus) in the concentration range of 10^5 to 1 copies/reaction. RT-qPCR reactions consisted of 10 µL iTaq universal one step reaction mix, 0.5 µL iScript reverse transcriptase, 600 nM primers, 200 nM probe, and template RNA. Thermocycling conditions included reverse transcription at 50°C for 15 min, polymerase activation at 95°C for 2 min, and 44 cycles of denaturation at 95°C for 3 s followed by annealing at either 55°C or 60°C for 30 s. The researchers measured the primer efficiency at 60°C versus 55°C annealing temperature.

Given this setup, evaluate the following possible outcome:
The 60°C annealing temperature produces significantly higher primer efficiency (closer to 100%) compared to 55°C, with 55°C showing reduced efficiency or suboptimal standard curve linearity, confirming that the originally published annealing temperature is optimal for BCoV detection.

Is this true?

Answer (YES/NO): NO